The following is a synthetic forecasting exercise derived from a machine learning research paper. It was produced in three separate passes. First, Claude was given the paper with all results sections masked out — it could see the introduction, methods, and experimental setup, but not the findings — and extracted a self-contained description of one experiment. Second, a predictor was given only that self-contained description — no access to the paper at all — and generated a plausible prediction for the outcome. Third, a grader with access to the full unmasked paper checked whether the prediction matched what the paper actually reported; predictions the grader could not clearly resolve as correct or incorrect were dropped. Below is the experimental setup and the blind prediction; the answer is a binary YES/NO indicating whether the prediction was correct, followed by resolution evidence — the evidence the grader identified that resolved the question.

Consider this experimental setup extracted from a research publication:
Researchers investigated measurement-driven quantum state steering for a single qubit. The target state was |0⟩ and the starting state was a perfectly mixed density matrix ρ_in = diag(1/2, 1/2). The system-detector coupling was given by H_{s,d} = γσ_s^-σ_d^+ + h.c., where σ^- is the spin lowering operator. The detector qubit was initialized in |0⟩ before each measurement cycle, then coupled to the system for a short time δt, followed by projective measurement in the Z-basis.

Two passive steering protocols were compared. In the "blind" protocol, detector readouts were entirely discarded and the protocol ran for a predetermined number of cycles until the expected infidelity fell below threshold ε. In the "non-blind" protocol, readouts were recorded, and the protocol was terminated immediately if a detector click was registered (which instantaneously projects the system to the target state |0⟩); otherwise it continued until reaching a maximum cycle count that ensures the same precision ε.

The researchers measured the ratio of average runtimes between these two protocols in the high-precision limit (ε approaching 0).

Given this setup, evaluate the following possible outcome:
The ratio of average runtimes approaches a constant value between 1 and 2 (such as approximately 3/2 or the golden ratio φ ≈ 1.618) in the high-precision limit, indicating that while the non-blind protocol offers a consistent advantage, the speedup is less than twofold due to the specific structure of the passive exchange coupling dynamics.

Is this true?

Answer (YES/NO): NO